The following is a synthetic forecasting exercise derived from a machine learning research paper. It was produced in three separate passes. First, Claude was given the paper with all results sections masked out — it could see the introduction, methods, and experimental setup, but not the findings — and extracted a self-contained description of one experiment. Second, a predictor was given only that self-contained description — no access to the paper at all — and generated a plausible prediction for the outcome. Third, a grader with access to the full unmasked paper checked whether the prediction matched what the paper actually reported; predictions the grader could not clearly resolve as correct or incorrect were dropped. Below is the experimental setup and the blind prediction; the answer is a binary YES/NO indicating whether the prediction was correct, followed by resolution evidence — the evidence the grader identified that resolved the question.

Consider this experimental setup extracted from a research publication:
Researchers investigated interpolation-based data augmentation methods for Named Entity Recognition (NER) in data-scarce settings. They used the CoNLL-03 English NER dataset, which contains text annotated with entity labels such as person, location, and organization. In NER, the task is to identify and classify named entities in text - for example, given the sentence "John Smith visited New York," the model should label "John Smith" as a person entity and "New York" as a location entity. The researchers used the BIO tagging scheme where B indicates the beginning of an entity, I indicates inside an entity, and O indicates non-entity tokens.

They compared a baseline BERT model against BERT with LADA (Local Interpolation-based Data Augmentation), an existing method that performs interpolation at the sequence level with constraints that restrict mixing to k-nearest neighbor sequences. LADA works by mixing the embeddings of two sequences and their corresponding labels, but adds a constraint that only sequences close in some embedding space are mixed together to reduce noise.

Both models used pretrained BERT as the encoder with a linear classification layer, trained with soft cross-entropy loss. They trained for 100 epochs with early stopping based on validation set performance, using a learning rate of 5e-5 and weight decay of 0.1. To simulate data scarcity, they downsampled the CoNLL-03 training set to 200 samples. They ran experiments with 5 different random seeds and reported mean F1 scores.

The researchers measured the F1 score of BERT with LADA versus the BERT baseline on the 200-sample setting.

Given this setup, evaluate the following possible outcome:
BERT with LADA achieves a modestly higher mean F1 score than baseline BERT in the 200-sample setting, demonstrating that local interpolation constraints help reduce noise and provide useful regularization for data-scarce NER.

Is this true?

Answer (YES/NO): NO